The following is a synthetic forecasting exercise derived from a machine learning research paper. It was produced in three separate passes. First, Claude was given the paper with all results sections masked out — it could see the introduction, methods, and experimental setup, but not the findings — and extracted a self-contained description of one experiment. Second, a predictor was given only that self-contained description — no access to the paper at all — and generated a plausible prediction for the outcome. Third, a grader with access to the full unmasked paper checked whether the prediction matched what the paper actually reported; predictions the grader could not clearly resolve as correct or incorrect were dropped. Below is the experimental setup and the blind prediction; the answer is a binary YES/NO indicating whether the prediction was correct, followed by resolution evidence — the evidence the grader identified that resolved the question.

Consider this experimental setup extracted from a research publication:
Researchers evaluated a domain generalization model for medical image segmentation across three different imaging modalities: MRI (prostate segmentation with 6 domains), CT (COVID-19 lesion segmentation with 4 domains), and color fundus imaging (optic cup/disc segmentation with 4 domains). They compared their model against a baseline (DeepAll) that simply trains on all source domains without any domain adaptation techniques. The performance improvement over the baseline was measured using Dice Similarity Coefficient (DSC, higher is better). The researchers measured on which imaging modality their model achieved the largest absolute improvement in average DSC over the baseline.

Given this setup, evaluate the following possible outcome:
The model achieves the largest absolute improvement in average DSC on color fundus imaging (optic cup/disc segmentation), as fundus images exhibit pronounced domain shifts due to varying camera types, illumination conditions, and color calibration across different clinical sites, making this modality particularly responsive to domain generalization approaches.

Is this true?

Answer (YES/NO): NO